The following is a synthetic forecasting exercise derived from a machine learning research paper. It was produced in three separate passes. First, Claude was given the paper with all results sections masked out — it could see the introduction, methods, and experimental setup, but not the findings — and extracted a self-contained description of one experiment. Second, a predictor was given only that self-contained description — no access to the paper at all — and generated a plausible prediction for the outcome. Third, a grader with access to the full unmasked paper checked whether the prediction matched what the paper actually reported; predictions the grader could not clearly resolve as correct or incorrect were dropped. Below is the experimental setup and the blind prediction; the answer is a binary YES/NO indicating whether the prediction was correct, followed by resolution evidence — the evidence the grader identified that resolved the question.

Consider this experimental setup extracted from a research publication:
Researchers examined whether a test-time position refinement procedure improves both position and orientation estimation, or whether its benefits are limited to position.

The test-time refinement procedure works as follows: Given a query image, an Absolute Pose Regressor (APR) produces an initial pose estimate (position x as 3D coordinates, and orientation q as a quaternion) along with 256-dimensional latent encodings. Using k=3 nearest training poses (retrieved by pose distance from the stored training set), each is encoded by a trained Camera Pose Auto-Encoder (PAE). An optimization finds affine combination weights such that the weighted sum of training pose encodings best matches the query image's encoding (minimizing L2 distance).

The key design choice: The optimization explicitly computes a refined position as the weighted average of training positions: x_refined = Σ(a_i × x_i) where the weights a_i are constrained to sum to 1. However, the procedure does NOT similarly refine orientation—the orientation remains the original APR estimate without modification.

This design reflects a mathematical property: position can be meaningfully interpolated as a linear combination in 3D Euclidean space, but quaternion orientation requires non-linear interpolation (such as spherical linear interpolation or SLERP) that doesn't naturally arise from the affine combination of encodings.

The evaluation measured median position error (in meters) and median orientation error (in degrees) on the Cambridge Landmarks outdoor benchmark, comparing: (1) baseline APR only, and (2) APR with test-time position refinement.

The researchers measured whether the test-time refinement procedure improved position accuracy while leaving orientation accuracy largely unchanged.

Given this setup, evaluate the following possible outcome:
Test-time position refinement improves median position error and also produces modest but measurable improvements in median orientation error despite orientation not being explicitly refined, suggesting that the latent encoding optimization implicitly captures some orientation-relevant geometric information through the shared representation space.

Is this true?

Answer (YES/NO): NO